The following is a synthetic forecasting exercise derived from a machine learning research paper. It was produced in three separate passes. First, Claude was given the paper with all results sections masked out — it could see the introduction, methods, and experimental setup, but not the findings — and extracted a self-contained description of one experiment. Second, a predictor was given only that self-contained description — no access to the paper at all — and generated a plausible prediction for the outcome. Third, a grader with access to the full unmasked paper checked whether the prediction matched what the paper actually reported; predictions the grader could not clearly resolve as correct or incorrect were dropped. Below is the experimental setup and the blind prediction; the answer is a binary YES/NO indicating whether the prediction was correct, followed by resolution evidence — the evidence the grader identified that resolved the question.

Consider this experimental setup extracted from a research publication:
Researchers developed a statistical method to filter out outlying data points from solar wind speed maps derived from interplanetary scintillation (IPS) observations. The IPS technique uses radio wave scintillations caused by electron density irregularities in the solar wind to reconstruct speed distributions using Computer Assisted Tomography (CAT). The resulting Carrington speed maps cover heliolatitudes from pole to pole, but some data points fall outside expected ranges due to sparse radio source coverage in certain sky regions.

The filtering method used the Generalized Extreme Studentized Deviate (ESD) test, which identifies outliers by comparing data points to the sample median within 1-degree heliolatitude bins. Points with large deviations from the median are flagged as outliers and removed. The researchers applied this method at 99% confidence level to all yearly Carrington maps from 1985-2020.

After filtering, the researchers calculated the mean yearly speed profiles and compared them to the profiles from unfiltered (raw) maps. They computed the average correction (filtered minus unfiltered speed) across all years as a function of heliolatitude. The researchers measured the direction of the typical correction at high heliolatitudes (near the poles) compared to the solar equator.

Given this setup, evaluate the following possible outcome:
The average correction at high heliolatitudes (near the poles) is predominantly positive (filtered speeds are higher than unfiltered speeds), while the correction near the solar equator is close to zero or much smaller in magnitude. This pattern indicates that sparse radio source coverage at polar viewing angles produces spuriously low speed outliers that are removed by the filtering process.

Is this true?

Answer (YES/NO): YES